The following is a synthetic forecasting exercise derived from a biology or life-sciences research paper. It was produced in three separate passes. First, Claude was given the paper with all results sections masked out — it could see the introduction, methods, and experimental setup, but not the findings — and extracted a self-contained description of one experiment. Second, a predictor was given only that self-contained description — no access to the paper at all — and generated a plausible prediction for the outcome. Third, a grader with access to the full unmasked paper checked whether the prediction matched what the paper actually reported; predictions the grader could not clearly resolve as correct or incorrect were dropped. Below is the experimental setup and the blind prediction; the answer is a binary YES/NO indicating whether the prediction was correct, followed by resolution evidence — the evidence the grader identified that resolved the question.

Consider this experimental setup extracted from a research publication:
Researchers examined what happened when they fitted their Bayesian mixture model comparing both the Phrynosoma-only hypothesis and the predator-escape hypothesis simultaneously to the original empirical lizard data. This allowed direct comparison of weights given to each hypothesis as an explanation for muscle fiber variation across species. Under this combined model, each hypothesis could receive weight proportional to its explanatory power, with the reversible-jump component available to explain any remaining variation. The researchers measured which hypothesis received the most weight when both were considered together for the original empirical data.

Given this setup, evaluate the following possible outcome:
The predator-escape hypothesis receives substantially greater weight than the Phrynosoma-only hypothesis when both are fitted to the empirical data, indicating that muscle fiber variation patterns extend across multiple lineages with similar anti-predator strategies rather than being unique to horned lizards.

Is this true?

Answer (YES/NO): NO